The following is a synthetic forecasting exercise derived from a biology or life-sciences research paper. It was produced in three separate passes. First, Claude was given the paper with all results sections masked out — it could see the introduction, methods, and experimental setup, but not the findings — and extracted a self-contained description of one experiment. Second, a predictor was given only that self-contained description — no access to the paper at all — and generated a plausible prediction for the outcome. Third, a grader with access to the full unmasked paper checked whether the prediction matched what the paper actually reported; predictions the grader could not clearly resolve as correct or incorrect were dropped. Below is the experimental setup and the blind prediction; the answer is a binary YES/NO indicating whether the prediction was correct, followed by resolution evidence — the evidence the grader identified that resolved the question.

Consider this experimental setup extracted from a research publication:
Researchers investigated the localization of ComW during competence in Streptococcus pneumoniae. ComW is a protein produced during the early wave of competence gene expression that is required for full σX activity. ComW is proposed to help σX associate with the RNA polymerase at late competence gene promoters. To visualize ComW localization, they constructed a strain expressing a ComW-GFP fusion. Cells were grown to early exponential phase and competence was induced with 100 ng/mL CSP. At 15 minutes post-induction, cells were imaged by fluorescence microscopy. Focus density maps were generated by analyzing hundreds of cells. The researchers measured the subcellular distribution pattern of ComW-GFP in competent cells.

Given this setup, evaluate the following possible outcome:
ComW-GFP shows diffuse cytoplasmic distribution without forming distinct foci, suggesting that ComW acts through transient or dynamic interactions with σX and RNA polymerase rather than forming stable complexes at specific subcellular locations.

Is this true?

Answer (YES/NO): YES